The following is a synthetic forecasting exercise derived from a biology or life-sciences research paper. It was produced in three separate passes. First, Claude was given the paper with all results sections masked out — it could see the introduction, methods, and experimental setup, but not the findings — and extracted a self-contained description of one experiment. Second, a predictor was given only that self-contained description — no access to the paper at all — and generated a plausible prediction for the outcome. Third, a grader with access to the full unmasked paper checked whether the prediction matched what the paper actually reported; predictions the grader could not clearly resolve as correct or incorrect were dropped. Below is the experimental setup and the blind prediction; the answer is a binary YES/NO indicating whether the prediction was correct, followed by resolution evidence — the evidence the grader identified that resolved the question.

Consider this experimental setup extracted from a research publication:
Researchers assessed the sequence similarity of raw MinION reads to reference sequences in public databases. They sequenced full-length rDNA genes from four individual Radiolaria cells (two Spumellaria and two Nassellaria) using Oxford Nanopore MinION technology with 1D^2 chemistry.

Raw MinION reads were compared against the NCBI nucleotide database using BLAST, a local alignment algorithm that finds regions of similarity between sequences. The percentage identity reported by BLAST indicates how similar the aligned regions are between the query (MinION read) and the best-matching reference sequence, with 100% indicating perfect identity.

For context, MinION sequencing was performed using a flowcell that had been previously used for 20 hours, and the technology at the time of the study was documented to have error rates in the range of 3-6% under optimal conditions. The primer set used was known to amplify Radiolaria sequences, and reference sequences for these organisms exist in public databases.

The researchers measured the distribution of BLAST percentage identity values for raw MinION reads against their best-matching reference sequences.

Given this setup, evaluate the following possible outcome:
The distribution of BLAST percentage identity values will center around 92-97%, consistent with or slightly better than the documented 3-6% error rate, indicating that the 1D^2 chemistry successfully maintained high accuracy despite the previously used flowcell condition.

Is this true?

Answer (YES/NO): NO